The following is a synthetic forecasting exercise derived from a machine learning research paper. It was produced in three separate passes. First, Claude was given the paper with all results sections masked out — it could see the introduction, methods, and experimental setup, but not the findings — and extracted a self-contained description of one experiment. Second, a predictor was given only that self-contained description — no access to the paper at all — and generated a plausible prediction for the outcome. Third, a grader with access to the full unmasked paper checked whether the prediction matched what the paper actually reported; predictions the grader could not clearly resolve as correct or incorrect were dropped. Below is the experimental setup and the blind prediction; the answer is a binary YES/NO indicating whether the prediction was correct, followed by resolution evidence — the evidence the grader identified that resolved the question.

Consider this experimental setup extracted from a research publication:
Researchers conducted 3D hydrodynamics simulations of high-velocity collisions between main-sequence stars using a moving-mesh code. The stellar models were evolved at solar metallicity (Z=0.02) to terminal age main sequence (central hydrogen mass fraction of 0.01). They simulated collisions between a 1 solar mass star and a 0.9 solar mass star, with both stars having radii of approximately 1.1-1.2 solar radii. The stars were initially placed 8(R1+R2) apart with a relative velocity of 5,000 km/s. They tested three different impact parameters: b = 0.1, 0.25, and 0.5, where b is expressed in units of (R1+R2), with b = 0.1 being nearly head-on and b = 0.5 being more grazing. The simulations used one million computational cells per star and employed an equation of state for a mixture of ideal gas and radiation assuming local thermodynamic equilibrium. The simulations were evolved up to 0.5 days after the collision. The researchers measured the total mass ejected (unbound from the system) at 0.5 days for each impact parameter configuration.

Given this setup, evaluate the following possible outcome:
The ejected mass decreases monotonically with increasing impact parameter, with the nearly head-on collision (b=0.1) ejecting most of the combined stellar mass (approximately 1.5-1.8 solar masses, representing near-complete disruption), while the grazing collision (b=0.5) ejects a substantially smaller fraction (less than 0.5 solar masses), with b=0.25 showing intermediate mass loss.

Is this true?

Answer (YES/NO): NO